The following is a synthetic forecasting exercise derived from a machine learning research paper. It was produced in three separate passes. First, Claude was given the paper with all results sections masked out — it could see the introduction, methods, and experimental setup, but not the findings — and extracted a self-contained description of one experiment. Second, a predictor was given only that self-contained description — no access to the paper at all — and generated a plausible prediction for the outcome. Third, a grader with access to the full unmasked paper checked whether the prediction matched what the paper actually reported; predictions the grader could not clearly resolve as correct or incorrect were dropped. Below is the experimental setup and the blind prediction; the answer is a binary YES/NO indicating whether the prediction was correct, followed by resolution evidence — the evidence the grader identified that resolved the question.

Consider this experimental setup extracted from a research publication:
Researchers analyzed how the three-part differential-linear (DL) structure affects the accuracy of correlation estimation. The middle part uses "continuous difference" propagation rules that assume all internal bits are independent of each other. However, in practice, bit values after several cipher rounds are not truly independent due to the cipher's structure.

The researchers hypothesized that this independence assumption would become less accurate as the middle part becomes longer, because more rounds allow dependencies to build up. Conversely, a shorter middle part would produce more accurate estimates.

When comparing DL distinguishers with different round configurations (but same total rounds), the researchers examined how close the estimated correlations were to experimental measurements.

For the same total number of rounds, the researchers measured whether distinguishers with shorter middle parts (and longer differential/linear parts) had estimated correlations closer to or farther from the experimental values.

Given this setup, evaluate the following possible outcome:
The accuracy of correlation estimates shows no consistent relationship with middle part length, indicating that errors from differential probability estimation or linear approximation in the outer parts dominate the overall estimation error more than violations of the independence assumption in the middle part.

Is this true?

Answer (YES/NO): NO